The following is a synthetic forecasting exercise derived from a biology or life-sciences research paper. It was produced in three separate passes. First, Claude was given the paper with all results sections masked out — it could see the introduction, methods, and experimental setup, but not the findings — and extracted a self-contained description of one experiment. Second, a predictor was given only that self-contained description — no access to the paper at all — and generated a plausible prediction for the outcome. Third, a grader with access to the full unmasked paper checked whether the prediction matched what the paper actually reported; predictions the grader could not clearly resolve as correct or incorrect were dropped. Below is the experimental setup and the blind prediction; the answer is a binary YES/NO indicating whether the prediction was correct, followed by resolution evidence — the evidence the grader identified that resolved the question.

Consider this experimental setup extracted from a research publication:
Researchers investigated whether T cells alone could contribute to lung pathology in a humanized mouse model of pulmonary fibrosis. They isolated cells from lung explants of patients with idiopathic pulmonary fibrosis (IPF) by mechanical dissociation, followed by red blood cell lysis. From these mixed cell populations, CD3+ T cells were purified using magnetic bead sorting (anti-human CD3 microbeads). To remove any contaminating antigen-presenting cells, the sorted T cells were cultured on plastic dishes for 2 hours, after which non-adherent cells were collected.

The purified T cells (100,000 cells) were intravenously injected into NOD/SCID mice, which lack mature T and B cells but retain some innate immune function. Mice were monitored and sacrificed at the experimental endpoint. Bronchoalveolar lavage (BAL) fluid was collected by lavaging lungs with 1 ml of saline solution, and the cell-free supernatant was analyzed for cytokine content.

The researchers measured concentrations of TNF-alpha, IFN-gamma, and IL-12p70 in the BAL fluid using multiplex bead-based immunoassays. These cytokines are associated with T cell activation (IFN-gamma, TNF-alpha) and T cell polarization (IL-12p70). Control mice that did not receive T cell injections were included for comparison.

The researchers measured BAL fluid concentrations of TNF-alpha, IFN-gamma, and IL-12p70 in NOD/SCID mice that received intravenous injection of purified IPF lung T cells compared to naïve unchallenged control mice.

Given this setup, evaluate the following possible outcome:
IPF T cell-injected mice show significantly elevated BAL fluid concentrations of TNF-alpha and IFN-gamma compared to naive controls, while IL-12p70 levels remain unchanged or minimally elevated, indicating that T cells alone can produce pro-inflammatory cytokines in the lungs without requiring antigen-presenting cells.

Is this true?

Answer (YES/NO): NO